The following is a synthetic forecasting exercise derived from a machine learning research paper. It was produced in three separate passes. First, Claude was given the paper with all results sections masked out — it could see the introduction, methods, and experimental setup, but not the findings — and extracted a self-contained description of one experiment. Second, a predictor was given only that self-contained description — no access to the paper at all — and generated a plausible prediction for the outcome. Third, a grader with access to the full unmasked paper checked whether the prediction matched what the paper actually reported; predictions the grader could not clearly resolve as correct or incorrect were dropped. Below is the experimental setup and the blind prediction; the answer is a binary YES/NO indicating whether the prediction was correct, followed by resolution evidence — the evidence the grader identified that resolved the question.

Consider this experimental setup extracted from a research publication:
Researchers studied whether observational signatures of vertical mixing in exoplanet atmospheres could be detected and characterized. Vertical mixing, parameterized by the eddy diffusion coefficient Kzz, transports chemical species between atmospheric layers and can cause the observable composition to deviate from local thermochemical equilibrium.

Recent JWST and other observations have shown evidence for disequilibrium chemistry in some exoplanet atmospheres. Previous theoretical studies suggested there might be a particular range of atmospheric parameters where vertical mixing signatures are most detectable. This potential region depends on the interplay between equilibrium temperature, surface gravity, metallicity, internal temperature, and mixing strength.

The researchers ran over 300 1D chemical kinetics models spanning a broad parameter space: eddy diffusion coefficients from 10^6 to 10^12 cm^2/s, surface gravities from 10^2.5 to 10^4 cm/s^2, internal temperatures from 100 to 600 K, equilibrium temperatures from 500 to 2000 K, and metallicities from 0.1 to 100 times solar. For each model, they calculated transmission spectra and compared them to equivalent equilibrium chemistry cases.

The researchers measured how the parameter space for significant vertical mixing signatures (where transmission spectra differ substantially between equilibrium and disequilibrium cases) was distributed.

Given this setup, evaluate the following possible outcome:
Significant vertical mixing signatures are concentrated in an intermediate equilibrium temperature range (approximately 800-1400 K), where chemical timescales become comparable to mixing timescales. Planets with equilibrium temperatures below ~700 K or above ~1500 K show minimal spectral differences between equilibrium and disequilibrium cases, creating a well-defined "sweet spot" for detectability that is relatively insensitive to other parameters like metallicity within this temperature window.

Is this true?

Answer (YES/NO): NO